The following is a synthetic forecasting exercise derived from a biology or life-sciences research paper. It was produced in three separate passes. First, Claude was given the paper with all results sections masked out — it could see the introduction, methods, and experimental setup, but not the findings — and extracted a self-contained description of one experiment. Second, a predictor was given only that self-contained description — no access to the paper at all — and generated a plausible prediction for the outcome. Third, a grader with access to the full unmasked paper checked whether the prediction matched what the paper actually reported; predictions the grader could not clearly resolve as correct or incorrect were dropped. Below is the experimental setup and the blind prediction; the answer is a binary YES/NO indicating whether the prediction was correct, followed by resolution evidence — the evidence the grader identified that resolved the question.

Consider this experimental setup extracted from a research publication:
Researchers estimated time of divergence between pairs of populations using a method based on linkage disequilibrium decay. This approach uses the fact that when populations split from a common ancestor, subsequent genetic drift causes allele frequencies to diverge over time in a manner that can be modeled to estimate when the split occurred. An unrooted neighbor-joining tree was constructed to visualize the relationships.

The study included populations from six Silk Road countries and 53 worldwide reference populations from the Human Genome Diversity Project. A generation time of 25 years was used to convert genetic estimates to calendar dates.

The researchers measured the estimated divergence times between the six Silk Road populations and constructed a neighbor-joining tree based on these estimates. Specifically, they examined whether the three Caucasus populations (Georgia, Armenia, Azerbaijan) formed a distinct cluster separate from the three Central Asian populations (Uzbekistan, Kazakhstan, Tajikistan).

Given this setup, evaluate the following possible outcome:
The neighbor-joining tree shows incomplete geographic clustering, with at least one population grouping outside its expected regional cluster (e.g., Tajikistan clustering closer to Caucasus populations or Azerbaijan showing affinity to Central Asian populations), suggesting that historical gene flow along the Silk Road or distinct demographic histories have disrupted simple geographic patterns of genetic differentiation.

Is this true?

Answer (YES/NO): NO